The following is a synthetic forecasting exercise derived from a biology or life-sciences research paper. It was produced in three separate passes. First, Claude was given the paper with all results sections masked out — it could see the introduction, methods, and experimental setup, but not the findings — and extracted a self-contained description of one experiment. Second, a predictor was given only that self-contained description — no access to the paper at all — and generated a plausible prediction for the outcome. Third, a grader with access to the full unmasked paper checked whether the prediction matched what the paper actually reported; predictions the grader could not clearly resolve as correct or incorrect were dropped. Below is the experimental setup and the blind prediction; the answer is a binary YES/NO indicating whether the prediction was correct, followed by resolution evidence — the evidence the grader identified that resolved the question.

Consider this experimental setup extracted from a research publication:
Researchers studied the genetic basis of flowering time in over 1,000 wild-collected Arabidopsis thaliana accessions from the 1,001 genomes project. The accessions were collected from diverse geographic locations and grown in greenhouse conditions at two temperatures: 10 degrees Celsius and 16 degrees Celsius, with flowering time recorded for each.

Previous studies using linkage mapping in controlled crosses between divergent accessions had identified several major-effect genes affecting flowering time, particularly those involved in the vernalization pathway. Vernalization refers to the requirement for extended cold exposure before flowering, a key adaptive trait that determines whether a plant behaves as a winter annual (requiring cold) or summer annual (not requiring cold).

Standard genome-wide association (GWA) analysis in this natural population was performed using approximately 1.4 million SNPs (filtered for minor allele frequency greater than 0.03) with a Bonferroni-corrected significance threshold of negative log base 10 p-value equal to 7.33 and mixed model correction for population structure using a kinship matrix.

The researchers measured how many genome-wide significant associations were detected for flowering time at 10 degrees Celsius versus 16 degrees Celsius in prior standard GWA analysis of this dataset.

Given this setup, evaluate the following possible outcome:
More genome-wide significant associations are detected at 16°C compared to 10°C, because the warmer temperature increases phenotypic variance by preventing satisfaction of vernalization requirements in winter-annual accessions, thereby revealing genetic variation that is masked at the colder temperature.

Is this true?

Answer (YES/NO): NO